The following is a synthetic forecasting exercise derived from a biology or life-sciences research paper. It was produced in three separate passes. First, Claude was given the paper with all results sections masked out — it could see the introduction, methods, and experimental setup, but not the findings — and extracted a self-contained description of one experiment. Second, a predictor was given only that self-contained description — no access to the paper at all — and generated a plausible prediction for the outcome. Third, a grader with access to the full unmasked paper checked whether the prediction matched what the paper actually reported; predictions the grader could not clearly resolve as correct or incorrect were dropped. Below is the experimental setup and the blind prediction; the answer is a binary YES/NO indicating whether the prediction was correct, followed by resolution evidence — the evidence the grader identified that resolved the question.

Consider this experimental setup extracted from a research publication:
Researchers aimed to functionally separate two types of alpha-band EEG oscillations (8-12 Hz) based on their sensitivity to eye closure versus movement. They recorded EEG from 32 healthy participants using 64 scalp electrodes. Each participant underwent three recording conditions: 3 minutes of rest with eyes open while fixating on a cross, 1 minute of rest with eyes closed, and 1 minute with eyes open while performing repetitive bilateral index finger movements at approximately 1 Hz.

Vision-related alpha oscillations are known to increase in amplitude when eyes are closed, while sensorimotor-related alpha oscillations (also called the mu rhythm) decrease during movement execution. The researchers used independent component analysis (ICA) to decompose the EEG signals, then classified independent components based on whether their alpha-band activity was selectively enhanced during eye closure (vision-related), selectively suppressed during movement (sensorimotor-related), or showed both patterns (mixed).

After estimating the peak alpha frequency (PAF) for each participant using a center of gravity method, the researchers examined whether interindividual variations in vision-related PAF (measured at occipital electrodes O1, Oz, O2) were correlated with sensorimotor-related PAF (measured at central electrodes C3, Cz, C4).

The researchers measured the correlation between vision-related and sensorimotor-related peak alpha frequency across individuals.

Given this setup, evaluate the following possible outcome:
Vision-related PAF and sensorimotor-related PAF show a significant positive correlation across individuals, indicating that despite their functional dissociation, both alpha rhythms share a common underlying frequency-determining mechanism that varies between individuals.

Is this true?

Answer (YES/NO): NO